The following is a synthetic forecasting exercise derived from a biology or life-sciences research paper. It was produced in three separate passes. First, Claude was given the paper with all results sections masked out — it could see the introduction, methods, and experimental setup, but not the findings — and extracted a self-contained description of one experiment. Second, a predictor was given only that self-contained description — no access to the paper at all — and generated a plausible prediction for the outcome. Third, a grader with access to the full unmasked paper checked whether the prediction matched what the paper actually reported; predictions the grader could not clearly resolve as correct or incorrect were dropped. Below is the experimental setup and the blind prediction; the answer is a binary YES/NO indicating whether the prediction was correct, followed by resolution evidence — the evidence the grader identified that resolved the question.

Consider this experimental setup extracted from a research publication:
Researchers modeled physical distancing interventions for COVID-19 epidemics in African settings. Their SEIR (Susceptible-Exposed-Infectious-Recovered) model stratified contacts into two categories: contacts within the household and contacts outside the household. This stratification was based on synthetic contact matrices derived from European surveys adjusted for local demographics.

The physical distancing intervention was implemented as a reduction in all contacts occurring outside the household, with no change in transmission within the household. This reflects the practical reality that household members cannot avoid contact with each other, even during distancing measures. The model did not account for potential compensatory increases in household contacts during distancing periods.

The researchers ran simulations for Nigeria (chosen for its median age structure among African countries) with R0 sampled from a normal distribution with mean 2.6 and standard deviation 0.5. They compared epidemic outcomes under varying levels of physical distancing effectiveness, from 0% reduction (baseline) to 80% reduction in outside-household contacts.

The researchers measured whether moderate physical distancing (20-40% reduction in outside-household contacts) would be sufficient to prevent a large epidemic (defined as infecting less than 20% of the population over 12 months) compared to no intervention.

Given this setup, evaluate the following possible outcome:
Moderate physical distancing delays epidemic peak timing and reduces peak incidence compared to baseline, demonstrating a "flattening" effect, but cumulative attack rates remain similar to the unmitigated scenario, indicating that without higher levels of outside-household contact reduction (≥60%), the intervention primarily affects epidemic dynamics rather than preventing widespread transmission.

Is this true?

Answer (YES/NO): NO